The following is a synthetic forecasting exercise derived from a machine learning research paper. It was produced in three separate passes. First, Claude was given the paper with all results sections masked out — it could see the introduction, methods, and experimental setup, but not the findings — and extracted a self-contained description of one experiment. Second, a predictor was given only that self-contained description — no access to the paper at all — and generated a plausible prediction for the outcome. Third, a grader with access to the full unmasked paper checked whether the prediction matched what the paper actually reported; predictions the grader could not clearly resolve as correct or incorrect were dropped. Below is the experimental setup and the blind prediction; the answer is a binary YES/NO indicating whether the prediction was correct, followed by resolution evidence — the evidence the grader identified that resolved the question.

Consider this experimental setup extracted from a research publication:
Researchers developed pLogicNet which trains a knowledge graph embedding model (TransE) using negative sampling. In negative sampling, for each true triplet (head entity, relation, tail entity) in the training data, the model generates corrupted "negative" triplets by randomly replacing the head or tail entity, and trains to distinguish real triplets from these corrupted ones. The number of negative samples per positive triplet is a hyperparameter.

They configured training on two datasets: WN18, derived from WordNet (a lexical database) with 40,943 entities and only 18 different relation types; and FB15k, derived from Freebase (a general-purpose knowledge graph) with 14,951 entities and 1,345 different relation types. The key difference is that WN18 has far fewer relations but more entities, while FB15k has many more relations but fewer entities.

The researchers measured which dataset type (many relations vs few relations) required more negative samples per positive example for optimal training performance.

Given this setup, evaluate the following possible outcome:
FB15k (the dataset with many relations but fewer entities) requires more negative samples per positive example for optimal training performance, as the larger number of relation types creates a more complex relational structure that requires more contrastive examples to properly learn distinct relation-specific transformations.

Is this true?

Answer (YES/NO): NO